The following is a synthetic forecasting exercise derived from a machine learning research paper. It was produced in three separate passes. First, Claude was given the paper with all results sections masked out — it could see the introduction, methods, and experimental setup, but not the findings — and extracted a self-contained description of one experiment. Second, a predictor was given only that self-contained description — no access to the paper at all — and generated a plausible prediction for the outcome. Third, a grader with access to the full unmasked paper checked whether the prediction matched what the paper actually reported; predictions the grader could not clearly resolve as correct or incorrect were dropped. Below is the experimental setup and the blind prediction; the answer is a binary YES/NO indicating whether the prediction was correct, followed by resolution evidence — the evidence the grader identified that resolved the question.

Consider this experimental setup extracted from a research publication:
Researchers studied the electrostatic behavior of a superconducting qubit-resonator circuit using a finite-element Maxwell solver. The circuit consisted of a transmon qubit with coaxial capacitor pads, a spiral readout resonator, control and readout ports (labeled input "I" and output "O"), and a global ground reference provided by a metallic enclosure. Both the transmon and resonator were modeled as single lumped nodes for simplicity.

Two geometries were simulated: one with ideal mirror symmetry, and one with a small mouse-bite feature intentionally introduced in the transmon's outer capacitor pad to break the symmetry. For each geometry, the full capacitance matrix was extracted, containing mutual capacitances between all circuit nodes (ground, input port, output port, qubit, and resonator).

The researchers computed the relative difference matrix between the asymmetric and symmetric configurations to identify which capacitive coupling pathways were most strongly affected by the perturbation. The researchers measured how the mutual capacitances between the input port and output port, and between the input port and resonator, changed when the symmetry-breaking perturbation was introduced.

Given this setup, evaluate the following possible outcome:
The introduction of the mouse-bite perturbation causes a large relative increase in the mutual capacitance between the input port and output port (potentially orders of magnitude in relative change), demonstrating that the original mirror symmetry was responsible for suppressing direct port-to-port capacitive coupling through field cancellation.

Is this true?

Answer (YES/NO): YES